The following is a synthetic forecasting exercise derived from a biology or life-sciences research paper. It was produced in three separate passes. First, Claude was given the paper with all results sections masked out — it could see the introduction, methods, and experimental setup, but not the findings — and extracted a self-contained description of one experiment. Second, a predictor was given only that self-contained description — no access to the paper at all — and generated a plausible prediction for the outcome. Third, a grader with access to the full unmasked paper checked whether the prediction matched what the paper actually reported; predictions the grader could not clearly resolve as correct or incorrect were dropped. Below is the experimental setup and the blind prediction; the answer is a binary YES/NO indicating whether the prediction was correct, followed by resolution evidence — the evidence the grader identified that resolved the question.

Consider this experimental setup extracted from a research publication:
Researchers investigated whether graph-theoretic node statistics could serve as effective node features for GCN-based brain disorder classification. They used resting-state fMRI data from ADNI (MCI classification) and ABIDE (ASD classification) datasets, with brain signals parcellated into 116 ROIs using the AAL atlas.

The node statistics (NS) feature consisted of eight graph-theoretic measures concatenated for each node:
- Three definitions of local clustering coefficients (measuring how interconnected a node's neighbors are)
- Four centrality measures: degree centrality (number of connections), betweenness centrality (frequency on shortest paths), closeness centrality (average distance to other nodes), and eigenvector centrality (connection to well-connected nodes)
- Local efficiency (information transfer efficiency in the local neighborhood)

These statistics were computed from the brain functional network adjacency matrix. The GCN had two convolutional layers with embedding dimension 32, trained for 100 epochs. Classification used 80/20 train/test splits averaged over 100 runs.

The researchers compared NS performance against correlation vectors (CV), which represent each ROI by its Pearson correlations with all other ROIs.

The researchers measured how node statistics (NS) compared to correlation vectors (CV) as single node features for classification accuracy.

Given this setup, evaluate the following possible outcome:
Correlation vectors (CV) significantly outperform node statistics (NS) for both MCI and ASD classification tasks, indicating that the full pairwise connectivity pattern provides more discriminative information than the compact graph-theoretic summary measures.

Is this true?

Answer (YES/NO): YES